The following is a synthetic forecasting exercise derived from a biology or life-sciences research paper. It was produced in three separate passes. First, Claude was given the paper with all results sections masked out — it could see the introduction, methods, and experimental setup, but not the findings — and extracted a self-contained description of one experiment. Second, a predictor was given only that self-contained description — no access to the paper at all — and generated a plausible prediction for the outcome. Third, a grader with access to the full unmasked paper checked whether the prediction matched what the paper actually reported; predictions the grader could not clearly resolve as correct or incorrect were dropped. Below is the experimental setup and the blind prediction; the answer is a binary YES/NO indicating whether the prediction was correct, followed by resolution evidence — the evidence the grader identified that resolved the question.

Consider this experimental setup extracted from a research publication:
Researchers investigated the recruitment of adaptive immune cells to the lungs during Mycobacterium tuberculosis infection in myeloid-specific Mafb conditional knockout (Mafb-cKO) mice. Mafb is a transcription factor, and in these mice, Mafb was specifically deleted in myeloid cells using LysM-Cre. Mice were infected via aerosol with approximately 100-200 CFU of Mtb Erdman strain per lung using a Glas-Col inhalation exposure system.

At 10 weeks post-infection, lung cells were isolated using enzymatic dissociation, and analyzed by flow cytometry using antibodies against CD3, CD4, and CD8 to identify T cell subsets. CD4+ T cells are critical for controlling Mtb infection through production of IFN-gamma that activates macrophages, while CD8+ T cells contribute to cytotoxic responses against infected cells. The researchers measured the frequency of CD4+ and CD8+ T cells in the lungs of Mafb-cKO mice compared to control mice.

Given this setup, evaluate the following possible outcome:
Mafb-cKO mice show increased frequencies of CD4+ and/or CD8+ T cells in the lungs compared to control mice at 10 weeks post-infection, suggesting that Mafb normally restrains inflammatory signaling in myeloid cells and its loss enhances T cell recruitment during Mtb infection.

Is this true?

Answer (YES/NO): NO